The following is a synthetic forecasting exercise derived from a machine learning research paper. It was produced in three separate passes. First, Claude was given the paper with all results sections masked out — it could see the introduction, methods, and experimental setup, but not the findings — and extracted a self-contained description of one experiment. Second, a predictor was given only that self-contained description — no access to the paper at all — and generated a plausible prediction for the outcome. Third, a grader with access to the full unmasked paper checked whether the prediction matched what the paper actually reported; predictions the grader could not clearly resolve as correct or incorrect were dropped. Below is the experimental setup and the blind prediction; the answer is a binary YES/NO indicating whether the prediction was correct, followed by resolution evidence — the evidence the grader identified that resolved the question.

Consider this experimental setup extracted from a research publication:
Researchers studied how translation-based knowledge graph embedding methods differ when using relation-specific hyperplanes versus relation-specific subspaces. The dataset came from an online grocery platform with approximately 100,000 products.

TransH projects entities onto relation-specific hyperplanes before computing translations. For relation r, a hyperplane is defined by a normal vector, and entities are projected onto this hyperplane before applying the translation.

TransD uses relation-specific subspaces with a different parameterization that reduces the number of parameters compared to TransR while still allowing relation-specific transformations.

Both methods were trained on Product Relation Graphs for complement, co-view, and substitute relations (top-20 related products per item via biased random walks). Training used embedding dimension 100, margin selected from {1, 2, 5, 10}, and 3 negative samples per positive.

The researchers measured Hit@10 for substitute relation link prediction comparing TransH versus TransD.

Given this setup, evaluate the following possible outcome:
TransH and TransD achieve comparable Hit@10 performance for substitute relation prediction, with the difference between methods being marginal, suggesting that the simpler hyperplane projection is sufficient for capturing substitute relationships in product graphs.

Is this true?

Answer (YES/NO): NO